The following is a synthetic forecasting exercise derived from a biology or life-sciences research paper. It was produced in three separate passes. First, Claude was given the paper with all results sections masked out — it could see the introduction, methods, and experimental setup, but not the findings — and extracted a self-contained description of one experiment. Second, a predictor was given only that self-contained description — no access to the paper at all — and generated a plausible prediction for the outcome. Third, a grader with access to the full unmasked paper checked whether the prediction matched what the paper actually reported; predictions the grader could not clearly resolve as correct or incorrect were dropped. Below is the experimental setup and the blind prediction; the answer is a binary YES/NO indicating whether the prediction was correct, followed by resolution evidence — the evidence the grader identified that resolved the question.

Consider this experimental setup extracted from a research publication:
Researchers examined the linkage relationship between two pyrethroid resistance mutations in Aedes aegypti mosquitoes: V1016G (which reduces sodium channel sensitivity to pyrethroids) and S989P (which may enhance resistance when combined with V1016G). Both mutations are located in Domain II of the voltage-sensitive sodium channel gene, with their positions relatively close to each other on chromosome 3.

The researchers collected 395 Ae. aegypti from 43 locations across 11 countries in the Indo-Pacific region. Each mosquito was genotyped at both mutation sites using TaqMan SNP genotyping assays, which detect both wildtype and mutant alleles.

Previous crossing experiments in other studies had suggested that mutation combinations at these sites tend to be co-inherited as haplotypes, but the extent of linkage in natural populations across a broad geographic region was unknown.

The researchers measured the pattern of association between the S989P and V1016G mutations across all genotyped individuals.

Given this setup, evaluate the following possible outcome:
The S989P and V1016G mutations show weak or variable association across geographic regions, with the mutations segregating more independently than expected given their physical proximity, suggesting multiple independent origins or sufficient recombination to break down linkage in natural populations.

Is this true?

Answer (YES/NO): NO